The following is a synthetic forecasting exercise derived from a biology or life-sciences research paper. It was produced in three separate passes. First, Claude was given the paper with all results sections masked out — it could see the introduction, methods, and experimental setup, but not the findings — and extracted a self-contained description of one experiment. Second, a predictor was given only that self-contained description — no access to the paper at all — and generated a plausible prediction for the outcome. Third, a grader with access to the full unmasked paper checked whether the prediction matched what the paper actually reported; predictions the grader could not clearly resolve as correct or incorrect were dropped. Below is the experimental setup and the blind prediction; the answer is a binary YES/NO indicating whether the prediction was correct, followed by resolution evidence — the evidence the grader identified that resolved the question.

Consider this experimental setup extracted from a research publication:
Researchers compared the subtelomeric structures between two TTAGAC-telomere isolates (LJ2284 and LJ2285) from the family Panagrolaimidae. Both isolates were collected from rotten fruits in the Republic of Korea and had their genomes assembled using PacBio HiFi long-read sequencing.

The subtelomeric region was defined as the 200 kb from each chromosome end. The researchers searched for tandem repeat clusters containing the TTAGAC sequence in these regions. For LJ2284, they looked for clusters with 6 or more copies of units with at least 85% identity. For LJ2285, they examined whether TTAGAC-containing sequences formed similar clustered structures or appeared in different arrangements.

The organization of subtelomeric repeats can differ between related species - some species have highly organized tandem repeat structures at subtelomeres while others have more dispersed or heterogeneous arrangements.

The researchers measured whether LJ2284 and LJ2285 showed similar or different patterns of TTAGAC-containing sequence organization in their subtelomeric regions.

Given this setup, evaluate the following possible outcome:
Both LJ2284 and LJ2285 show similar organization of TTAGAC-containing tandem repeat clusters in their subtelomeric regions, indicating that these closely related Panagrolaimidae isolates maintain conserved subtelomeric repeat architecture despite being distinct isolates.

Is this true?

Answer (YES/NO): NO